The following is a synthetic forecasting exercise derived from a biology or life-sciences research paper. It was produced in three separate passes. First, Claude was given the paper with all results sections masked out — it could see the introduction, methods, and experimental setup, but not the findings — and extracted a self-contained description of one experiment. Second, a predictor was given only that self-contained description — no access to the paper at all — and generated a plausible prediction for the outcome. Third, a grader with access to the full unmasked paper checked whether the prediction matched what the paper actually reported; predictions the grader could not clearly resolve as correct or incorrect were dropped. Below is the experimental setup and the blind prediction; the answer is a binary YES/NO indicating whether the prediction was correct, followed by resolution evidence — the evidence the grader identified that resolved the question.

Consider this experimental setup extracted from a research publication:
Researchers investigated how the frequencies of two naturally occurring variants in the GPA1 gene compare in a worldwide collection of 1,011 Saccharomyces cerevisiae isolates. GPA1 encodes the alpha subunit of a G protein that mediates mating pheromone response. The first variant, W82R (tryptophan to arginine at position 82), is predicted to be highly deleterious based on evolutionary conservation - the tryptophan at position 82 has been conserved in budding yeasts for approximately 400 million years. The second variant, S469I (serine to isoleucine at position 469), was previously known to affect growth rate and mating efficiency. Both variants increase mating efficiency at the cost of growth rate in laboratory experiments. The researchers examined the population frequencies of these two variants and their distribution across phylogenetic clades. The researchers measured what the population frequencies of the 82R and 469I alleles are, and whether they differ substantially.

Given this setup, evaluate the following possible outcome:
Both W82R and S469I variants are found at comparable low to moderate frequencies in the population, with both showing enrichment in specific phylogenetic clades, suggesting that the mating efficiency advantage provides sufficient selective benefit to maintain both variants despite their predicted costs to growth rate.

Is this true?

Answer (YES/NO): NO